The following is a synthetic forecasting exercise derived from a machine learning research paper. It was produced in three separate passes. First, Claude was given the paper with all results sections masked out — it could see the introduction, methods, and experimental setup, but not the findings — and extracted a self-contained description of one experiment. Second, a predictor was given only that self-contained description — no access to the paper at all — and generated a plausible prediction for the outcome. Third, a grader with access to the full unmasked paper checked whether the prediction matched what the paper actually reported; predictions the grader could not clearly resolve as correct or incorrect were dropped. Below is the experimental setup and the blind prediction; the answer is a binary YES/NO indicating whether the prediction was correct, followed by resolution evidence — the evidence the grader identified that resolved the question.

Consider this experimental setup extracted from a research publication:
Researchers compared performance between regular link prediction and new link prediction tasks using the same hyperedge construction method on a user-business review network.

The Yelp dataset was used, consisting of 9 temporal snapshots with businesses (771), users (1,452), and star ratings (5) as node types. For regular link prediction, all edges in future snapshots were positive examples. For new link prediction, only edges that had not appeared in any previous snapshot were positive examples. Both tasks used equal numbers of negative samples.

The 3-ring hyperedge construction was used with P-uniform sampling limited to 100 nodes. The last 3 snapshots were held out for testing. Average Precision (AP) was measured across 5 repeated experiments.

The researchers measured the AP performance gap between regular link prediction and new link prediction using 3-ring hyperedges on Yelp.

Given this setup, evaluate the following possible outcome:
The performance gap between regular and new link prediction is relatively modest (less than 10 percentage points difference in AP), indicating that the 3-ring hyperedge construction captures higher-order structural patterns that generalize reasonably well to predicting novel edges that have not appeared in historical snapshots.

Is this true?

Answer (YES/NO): NO